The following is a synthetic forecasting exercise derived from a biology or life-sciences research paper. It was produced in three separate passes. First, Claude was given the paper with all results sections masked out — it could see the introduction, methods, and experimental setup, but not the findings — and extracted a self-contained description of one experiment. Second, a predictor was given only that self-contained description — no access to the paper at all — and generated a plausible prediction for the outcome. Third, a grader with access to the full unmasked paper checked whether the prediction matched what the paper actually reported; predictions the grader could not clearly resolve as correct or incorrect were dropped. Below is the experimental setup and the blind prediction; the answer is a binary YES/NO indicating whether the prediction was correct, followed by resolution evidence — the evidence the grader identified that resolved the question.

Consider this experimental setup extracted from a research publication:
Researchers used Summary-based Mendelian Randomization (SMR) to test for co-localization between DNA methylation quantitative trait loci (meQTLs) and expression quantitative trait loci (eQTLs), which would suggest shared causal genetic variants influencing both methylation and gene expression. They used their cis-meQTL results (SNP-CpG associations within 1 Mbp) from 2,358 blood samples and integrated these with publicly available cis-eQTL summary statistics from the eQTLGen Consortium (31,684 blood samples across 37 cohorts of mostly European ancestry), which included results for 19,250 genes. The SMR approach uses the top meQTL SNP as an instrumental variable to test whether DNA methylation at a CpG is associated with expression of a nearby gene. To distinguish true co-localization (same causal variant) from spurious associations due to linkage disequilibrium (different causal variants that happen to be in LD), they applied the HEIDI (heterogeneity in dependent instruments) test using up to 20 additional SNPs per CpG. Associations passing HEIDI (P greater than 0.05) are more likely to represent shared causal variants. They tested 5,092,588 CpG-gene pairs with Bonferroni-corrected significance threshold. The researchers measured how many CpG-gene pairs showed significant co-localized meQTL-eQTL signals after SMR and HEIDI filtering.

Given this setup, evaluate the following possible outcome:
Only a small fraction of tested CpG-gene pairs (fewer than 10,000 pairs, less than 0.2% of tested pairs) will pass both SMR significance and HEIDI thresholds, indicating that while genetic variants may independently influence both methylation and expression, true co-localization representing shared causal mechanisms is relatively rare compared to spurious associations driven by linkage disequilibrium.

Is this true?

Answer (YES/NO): NO